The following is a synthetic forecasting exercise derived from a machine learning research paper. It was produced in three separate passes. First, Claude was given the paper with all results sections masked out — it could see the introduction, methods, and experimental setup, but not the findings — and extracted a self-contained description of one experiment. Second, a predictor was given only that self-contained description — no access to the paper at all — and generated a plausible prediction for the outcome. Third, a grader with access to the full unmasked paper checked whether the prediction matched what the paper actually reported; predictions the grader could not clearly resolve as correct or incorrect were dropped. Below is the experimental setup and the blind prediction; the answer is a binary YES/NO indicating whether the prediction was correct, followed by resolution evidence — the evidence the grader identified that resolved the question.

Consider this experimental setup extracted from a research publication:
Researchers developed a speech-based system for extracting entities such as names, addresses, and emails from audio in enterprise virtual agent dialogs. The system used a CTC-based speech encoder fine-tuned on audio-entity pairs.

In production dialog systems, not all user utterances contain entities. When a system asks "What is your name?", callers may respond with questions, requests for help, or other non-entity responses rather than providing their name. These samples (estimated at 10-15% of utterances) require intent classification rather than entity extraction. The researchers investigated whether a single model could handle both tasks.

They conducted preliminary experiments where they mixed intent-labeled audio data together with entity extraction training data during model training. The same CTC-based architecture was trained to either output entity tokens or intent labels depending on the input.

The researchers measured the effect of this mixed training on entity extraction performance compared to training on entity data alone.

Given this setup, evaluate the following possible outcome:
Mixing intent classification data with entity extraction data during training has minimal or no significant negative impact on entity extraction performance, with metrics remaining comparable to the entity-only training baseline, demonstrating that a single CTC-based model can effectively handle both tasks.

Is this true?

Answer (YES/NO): NO